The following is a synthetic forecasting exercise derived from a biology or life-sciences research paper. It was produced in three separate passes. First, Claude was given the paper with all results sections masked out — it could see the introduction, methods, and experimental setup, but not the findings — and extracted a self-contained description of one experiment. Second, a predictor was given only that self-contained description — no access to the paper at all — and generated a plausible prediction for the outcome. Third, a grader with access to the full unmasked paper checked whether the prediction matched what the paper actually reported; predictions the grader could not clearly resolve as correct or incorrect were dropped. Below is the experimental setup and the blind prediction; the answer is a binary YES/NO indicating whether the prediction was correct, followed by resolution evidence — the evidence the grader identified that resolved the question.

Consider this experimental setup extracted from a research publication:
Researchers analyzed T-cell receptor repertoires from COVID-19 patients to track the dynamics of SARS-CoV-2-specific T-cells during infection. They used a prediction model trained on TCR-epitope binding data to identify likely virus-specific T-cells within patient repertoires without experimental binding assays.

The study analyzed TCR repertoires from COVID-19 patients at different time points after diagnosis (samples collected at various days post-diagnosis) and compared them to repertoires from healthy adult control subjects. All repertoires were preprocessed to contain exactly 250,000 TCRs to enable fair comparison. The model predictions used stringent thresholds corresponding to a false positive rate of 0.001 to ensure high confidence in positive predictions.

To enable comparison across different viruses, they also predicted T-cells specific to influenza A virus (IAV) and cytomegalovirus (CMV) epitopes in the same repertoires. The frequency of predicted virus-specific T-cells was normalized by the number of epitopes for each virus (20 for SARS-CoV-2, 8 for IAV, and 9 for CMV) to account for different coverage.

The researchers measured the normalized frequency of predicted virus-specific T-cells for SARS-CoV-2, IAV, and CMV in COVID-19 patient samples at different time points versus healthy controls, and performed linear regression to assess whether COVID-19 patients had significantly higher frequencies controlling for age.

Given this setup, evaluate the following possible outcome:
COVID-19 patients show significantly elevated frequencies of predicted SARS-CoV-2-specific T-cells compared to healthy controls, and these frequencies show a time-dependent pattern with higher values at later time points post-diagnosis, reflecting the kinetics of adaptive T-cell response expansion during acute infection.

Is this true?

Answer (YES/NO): NO